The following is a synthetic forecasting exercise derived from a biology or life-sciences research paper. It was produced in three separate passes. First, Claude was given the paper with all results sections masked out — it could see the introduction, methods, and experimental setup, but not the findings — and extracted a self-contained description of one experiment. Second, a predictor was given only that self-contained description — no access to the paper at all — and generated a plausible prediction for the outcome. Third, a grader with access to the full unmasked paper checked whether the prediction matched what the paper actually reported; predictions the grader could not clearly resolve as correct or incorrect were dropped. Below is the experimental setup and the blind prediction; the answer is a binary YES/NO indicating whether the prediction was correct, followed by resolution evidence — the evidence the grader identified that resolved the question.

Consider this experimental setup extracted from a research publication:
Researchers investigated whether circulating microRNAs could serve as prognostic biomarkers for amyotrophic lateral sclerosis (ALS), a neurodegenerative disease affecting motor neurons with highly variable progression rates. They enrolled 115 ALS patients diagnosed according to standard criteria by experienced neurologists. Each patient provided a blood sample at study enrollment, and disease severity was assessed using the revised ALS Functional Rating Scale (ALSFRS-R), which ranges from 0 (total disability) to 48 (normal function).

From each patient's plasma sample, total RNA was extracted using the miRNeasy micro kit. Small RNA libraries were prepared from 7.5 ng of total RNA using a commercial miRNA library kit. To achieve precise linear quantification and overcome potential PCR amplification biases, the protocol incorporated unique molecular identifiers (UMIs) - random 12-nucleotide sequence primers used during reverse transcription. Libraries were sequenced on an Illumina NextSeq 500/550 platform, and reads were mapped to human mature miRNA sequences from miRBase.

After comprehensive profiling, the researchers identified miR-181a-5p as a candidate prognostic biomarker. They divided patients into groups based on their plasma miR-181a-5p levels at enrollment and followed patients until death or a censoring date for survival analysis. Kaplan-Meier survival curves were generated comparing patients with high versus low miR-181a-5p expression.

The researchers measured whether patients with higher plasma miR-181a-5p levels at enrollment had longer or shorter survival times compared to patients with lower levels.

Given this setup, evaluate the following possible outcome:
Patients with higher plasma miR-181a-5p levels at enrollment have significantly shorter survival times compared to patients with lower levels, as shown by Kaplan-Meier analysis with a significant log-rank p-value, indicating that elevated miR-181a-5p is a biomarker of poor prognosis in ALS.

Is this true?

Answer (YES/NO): YES